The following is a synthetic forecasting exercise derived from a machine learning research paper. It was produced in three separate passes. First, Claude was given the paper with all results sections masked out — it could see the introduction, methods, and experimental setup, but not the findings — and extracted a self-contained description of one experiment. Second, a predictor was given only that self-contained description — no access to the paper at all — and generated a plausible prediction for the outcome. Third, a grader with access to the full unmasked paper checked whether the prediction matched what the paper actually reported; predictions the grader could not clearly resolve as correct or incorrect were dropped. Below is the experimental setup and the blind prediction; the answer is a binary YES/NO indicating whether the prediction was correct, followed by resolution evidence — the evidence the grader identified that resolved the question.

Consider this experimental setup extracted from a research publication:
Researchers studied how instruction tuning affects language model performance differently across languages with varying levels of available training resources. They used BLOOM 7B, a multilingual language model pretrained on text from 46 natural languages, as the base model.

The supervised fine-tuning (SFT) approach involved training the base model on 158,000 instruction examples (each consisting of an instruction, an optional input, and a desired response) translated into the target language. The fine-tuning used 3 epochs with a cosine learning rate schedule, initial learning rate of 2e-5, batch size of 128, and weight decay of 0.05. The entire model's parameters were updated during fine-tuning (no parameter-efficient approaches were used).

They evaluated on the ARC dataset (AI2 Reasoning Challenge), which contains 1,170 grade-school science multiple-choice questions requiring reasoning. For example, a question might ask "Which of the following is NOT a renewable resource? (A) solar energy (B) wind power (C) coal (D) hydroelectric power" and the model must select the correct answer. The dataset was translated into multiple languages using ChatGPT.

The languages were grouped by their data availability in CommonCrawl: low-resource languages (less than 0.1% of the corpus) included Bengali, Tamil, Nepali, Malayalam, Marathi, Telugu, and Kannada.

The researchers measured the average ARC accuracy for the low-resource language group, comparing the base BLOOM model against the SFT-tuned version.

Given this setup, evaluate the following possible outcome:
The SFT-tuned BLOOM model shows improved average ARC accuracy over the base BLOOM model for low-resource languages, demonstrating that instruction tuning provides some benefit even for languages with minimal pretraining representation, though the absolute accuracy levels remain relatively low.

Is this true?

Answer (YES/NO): NO